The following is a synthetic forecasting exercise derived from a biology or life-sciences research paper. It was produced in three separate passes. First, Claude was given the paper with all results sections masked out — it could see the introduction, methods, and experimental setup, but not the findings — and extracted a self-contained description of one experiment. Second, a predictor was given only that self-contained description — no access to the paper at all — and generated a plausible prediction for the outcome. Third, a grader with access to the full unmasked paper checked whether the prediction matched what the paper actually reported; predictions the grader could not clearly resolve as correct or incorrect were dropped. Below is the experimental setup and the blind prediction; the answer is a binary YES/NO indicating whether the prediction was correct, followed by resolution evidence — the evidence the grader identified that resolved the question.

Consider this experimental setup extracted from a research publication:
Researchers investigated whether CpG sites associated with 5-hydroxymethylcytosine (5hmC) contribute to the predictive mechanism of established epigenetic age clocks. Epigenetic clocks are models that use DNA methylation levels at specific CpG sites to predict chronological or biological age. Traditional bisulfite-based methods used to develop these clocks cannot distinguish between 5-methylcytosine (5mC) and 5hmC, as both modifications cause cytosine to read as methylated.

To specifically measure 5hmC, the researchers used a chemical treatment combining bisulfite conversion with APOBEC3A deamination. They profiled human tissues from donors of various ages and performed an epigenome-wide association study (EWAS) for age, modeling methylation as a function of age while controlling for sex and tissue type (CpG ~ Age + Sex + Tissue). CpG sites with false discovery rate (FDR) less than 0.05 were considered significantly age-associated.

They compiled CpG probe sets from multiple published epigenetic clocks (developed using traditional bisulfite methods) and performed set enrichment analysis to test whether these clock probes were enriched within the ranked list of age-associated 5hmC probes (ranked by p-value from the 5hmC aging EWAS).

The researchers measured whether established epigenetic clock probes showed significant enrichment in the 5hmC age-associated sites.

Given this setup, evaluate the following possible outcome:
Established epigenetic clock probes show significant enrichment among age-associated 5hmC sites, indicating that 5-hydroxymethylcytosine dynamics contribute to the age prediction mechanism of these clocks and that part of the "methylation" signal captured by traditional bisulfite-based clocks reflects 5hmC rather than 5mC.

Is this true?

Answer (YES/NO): YES